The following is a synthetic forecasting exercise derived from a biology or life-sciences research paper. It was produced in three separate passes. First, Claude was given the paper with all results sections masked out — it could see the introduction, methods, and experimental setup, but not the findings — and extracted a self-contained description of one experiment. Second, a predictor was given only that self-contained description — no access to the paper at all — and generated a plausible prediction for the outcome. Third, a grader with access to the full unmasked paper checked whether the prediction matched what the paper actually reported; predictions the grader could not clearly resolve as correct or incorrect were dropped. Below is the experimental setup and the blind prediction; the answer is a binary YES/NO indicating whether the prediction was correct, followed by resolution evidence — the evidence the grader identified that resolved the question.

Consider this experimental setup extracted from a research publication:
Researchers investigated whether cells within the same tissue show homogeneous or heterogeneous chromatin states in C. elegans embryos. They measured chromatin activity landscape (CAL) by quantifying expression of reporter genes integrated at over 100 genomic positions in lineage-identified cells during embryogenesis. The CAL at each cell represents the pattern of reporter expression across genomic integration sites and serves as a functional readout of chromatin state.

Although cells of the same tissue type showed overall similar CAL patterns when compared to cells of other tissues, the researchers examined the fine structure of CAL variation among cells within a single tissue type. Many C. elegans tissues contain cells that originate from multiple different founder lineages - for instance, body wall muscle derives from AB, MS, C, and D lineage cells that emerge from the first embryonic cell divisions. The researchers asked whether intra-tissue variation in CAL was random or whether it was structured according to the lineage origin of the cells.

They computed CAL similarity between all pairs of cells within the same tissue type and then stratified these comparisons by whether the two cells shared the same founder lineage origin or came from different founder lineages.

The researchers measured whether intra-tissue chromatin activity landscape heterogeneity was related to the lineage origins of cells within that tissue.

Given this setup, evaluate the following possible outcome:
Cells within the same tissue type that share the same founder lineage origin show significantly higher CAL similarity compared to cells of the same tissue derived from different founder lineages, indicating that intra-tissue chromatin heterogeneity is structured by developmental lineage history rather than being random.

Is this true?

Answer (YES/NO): YES